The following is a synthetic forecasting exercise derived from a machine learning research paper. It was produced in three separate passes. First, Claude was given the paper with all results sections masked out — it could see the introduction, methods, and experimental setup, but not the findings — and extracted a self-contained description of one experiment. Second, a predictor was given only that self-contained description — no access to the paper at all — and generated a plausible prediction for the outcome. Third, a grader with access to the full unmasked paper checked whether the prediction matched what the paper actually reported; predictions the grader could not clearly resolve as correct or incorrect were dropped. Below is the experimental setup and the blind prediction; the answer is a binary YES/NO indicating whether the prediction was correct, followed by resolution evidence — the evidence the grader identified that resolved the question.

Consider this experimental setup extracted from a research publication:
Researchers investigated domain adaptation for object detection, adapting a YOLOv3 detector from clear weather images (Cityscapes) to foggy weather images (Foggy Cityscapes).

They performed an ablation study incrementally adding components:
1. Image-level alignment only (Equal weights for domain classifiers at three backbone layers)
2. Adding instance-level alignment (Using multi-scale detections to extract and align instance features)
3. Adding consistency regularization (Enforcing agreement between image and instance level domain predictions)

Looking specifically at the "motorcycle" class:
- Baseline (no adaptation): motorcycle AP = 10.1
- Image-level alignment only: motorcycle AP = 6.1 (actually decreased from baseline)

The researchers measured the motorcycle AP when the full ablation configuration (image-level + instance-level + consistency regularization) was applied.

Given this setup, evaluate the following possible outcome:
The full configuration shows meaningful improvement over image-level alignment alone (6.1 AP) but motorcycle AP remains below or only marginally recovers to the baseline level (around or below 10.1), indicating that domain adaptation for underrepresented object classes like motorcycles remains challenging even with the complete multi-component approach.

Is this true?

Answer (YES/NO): NO